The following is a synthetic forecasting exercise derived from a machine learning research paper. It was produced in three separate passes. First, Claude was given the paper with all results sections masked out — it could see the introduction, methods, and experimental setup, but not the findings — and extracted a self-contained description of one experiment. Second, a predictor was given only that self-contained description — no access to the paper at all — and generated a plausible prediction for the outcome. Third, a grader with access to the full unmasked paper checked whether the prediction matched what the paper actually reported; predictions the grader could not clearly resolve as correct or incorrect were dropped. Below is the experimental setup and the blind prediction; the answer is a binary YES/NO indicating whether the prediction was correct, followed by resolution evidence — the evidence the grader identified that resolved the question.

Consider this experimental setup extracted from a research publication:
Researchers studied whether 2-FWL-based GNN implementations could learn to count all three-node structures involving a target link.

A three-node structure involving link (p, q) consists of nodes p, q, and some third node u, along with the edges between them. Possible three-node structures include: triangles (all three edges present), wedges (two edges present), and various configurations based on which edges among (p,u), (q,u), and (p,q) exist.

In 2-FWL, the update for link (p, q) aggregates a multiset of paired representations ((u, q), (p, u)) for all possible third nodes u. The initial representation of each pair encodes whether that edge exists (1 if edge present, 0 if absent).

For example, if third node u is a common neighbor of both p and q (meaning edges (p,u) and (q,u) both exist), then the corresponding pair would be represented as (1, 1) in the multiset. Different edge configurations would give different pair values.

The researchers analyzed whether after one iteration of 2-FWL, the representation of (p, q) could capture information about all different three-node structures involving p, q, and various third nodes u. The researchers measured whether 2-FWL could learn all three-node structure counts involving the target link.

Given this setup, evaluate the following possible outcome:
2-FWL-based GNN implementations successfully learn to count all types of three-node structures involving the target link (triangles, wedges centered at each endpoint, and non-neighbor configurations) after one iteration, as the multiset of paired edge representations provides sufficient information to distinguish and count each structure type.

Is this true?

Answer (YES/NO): YES